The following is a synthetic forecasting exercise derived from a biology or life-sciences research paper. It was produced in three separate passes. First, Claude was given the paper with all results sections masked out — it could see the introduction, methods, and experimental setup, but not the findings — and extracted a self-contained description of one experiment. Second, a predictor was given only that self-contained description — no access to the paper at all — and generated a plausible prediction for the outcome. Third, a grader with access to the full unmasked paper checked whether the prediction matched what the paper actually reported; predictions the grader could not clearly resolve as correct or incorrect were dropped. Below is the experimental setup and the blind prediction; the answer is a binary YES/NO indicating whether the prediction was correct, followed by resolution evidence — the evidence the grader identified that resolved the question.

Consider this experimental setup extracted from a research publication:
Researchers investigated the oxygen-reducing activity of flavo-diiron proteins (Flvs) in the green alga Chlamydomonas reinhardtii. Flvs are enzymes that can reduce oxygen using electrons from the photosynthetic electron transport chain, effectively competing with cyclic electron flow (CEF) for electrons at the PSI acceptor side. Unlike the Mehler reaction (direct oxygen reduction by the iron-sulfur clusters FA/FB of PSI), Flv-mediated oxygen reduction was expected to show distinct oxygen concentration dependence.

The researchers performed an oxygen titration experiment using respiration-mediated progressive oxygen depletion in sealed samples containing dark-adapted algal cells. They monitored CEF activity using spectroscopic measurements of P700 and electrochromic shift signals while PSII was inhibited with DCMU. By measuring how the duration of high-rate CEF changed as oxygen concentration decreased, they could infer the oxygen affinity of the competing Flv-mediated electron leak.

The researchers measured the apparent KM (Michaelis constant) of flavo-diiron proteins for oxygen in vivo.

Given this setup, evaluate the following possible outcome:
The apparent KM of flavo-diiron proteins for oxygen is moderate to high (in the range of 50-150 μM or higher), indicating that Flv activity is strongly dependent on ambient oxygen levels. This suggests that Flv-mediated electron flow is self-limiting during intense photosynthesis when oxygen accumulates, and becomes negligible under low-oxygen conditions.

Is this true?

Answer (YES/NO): YES